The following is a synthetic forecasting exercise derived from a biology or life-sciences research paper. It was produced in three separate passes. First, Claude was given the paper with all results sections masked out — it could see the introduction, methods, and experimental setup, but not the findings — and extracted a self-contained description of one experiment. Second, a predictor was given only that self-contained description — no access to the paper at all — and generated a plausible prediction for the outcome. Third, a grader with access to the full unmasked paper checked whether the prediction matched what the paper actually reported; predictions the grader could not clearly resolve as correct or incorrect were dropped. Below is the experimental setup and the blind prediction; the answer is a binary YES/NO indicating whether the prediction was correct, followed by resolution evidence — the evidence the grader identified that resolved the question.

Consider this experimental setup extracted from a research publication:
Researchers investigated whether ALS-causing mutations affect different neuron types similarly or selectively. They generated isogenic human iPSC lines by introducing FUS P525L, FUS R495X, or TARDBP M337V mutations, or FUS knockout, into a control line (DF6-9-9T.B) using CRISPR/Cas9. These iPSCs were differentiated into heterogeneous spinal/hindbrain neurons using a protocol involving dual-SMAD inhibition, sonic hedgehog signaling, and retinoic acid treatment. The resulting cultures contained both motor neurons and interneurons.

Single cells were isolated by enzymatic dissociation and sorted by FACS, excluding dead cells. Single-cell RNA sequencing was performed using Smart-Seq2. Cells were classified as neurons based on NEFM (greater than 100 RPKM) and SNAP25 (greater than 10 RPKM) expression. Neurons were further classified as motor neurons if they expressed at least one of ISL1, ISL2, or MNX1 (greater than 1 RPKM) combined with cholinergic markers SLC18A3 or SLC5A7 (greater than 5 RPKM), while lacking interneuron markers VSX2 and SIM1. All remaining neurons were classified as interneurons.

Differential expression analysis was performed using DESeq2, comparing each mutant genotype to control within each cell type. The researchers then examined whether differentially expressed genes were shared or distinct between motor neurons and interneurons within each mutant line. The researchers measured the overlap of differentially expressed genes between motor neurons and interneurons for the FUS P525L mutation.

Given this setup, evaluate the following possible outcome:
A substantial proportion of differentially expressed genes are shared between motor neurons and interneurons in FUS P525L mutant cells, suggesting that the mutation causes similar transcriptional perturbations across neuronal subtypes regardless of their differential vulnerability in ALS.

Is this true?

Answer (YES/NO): NO